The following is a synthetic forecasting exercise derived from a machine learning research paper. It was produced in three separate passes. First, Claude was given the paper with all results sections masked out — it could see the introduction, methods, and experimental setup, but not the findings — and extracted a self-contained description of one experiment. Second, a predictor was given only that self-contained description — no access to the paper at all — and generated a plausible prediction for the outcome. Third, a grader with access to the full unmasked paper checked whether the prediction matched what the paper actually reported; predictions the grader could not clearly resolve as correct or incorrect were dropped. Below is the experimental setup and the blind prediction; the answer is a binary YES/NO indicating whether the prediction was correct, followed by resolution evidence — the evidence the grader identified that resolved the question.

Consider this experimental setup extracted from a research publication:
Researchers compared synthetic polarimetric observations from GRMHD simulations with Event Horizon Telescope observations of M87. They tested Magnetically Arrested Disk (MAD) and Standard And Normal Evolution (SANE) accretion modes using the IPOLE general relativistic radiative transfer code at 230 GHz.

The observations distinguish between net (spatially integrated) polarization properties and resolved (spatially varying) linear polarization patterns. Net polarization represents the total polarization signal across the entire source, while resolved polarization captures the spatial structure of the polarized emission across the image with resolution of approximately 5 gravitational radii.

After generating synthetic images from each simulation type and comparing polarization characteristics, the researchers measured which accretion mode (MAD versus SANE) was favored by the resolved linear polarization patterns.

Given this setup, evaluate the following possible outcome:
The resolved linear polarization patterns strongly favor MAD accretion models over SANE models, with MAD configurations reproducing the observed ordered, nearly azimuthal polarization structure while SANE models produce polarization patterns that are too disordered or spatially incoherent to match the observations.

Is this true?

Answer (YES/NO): NO